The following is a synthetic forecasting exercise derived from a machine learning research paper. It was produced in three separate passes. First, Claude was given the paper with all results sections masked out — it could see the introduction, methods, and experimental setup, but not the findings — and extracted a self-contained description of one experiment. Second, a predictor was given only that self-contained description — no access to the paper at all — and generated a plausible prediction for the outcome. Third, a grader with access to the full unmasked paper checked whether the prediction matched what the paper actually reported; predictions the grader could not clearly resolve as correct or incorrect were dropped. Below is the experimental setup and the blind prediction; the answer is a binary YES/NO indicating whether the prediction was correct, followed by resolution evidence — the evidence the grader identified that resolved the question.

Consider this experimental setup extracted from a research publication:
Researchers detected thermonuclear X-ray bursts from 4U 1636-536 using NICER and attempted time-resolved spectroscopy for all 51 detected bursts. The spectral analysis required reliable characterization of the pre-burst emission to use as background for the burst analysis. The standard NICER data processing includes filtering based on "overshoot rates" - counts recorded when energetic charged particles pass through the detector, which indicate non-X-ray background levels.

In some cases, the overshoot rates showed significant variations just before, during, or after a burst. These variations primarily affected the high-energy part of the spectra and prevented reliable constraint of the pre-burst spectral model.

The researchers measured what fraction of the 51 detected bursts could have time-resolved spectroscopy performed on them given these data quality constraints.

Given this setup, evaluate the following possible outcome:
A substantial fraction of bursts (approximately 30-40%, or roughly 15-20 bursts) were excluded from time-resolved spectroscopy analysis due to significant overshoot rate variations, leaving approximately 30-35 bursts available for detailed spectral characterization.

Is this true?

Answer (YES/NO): NO